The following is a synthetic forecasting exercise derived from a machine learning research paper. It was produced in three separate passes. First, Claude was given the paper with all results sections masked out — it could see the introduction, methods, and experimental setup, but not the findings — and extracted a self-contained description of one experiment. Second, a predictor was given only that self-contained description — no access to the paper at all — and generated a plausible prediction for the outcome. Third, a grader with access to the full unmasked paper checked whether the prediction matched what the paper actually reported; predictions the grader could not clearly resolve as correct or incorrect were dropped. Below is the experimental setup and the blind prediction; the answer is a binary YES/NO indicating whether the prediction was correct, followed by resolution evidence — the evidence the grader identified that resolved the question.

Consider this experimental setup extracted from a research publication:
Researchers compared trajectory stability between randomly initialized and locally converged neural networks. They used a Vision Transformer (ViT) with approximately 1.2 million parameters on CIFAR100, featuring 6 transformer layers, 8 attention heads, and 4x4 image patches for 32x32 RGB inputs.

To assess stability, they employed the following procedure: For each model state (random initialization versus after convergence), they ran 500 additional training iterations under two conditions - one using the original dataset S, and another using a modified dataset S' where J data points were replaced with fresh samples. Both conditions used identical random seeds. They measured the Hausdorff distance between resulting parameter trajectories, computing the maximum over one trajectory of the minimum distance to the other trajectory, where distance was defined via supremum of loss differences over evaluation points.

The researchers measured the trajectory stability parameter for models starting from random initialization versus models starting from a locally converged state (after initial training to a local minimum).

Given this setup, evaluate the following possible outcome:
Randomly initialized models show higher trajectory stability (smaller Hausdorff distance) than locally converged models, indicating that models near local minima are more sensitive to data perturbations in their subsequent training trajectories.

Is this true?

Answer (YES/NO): YES